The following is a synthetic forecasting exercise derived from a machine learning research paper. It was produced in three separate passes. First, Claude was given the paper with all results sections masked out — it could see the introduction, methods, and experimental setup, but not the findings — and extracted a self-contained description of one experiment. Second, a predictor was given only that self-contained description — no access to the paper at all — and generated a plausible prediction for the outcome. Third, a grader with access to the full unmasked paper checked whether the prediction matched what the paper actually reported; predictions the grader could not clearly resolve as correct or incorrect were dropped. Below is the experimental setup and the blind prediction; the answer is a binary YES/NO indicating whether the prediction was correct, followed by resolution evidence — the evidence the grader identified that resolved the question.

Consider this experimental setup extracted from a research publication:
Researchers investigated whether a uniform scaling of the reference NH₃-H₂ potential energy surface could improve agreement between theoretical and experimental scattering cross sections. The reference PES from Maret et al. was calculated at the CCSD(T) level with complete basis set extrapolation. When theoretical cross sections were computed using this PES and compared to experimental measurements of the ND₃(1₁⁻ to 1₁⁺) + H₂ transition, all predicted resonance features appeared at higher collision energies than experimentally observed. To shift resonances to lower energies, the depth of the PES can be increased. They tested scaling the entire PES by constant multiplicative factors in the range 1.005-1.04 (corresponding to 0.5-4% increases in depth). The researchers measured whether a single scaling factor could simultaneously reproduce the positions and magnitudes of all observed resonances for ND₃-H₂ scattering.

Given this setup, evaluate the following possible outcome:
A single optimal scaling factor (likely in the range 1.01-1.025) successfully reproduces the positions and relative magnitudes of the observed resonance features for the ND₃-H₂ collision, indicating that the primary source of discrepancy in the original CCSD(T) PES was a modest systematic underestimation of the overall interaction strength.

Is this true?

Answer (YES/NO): NO